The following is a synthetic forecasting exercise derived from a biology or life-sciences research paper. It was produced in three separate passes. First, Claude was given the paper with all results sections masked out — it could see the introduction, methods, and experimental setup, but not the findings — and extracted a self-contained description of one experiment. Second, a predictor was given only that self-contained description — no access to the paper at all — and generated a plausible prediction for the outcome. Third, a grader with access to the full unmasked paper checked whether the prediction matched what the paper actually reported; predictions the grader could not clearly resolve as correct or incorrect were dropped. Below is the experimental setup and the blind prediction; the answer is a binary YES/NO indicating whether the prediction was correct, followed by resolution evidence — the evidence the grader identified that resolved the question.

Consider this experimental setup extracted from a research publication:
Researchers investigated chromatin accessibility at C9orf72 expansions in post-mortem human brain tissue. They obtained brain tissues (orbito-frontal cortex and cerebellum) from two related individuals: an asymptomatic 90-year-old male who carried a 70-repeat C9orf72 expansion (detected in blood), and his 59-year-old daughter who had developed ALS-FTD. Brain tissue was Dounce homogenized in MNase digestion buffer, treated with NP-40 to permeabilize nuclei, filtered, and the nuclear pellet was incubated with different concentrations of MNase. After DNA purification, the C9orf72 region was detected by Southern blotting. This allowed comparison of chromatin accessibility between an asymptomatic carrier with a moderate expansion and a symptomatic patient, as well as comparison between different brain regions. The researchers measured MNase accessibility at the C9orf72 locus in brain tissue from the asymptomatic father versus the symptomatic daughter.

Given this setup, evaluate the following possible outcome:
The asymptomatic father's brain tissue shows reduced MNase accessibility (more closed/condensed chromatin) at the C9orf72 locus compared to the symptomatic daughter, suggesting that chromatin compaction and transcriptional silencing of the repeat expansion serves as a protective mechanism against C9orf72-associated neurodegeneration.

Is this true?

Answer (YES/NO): NO